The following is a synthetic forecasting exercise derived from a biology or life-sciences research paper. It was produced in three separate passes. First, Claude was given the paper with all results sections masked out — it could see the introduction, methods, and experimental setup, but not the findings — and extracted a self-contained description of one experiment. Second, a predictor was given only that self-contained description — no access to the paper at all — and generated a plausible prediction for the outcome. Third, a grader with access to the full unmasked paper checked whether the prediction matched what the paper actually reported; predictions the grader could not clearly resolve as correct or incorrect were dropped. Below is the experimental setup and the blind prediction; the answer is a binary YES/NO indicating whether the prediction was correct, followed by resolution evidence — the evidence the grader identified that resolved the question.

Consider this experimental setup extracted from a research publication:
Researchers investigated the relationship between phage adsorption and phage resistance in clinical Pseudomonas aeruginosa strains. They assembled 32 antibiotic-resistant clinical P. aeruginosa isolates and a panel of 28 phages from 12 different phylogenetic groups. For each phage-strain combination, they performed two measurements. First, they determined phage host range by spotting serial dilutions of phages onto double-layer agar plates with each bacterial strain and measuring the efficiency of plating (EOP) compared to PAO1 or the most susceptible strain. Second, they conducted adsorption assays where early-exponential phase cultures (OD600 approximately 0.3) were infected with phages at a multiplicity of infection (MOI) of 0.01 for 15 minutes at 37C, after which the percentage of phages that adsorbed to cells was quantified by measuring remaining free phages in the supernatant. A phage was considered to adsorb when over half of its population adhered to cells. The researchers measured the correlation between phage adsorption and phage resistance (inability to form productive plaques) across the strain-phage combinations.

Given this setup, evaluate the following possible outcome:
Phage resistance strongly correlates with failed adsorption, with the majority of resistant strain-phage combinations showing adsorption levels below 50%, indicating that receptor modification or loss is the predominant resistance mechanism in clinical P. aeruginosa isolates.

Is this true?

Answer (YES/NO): NO